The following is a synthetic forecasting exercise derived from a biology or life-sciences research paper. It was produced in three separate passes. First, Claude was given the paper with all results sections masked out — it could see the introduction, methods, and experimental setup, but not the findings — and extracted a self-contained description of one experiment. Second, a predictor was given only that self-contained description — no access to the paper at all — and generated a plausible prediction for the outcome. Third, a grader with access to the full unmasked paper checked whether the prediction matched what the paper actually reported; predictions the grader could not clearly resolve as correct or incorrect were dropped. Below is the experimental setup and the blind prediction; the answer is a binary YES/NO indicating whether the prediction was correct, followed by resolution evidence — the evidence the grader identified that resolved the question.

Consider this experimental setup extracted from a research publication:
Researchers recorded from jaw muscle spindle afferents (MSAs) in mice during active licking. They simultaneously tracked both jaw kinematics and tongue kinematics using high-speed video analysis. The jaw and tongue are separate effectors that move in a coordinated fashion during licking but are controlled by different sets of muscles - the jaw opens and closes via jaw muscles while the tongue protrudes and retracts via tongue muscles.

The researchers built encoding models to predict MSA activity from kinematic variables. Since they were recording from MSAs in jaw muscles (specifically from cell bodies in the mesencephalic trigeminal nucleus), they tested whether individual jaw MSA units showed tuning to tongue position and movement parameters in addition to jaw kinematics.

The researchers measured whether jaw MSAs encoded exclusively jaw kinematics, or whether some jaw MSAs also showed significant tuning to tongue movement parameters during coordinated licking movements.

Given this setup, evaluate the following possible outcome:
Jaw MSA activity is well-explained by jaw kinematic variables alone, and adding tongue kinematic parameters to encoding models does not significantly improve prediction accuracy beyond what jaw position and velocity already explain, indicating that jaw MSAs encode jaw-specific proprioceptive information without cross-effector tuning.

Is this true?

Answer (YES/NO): NO